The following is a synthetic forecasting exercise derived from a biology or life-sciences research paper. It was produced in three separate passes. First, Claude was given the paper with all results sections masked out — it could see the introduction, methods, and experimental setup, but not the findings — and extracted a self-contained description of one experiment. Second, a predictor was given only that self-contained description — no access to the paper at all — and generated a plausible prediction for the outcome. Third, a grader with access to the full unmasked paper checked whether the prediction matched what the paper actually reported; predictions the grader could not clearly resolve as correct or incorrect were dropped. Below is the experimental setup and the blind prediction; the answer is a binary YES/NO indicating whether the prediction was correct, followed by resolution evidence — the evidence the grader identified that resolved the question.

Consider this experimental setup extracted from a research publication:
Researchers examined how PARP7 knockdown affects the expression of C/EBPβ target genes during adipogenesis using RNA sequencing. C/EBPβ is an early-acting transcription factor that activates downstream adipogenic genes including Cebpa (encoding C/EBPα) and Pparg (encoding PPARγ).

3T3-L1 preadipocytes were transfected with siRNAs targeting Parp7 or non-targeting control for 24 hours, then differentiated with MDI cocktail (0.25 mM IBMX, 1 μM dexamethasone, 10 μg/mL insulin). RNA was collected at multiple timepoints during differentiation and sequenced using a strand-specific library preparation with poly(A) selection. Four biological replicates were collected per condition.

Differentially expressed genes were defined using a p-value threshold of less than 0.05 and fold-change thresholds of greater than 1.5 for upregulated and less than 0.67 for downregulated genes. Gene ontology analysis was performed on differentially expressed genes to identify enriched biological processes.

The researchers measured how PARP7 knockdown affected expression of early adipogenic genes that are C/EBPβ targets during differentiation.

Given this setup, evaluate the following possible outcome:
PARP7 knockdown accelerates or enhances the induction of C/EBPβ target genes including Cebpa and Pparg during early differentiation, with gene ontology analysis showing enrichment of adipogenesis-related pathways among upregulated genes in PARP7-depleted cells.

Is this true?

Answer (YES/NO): NO